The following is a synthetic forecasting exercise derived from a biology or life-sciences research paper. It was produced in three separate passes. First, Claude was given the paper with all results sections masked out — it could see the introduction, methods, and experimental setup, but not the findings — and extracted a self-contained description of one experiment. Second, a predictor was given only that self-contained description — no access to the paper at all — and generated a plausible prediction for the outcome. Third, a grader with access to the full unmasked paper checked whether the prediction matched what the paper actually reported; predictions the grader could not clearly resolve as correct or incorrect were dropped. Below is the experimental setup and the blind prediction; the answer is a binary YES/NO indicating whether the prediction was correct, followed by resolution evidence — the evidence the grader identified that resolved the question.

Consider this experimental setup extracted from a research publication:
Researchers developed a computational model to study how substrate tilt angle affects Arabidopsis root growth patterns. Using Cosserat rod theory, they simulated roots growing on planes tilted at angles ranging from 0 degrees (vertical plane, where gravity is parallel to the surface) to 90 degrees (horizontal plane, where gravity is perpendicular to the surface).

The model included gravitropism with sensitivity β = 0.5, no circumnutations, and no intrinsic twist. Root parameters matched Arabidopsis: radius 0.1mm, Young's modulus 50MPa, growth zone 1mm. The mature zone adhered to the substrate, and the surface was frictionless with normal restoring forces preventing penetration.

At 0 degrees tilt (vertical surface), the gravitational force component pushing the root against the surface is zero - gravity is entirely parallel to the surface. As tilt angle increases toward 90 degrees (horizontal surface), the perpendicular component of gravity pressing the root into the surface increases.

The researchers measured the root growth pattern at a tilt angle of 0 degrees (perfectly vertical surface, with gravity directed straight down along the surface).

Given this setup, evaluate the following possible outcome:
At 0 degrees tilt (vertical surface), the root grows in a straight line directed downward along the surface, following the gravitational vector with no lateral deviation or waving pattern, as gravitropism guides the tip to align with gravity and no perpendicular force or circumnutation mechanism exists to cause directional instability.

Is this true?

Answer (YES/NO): YES